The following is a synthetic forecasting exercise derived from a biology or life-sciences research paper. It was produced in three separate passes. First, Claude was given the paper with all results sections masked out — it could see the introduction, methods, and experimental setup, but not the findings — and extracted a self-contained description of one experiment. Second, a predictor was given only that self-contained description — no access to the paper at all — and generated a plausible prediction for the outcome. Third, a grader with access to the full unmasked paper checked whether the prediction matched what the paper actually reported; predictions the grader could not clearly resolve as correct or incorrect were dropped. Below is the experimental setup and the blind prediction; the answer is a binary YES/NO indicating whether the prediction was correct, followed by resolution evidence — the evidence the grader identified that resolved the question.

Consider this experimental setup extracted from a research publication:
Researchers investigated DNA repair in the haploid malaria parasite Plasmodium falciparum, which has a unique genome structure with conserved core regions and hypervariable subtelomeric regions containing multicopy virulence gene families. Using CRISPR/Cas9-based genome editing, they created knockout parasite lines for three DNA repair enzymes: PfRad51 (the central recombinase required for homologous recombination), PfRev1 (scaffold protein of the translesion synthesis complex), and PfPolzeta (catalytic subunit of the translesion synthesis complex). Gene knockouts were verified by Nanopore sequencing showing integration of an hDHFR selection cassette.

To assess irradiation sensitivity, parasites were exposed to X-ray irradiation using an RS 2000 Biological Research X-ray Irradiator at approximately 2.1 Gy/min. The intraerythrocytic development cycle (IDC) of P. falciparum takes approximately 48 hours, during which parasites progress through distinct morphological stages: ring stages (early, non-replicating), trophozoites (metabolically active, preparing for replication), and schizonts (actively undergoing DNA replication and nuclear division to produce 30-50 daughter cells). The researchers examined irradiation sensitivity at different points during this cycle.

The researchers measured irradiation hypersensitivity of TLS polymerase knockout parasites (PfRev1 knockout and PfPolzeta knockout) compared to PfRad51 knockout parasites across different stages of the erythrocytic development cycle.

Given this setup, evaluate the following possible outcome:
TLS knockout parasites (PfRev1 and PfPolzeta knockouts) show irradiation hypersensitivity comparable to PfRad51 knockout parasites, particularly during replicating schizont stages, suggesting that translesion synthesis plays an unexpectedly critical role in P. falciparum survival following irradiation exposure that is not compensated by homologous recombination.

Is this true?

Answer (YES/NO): NO